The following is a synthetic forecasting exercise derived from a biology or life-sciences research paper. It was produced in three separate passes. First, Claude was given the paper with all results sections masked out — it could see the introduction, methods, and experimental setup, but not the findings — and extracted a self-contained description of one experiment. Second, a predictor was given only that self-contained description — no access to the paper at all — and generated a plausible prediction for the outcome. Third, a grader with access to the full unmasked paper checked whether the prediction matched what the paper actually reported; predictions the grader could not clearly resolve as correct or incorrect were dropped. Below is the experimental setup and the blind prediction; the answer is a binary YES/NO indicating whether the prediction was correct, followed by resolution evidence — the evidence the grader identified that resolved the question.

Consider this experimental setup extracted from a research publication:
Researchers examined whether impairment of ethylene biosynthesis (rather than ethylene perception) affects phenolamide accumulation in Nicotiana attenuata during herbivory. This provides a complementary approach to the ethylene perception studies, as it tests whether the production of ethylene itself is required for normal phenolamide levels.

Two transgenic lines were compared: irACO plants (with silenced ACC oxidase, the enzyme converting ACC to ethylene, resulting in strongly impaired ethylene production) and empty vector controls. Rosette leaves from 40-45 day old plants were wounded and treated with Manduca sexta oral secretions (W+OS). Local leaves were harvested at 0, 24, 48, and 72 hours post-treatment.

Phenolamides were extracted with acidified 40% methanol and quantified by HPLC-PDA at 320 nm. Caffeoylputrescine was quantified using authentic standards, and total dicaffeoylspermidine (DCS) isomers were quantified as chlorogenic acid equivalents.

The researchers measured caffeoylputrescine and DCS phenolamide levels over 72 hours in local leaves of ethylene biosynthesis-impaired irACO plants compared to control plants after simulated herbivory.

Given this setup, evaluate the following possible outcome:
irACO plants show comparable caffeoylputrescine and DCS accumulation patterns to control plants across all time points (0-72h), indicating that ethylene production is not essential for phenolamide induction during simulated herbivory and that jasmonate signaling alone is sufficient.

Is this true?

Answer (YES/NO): NO